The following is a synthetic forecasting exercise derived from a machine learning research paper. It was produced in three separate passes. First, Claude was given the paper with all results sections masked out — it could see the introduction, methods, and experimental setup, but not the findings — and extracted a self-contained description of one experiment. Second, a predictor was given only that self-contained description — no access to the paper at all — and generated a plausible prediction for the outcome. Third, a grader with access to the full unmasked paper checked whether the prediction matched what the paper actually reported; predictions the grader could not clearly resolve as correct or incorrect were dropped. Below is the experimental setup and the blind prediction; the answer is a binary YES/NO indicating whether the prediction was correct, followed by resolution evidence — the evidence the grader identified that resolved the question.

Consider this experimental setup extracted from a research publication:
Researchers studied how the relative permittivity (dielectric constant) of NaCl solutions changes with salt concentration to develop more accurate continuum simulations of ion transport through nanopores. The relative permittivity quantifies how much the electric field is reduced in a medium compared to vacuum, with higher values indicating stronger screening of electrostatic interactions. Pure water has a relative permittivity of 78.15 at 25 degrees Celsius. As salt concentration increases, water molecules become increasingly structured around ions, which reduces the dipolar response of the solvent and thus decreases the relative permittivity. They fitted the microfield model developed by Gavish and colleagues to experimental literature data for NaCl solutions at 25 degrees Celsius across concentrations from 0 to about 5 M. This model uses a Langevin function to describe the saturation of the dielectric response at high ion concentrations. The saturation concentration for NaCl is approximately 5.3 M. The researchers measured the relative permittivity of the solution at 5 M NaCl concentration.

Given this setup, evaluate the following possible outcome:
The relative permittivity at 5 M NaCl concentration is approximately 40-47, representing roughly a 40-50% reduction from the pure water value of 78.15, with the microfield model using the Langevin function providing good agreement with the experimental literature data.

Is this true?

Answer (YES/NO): YES